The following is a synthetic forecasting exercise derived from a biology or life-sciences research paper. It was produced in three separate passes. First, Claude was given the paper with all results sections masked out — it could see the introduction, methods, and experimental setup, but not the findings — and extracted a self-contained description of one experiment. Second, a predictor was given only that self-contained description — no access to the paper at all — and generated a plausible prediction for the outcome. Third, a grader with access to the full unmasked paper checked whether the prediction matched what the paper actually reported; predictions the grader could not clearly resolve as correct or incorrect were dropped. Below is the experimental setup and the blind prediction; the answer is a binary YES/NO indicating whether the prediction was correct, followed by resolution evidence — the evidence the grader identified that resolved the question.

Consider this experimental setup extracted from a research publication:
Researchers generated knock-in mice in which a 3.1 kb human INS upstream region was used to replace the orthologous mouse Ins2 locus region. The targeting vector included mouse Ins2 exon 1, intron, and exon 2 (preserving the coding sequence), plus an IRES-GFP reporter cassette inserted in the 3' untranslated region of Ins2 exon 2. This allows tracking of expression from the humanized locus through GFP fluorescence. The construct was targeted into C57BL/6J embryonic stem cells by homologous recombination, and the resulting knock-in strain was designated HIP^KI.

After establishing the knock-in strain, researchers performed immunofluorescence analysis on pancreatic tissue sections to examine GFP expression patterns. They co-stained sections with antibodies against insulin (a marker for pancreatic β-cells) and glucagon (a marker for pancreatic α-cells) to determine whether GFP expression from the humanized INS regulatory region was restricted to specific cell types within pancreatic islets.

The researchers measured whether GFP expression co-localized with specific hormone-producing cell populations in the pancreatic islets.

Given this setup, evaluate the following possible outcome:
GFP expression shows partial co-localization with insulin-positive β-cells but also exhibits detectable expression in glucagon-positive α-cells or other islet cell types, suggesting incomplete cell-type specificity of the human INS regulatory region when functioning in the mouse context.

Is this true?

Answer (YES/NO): NO